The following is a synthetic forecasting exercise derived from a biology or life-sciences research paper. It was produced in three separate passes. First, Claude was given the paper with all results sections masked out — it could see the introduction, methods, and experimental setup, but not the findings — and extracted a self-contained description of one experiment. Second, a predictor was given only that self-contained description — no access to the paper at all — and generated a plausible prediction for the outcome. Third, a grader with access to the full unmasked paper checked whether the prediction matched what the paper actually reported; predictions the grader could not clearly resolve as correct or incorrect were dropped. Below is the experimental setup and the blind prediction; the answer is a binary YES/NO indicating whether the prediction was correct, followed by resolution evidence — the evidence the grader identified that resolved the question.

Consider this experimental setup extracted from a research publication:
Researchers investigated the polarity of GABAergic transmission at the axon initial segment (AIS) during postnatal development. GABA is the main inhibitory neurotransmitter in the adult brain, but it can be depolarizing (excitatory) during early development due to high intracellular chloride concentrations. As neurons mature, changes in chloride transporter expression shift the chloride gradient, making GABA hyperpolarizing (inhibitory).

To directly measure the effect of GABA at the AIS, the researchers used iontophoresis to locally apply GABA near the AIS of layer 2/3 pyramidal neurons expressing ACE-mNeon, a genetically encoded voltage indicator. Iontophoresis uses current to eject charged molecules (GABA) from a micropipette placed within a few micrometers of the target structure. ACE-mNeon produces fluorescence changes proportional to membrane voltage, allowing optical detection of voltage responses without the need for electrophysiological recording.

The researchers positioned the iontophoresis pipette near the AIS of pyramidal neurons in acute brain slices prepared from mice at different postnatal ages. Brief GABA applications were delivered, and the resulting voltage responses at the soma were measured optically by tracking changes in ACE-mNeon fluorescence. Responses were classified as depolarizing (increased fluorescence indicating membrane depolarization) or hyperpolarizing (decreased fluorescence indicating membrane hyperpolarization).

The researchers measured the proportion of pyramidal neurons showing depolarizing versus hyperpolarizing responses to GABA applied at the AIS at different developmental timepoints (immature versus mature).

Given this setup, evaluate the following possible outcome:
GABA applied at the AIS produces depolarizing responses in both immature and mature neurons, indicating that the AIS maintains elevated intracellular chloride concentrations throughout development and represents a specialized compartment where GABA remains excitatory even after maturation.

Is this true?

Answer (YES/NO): NO